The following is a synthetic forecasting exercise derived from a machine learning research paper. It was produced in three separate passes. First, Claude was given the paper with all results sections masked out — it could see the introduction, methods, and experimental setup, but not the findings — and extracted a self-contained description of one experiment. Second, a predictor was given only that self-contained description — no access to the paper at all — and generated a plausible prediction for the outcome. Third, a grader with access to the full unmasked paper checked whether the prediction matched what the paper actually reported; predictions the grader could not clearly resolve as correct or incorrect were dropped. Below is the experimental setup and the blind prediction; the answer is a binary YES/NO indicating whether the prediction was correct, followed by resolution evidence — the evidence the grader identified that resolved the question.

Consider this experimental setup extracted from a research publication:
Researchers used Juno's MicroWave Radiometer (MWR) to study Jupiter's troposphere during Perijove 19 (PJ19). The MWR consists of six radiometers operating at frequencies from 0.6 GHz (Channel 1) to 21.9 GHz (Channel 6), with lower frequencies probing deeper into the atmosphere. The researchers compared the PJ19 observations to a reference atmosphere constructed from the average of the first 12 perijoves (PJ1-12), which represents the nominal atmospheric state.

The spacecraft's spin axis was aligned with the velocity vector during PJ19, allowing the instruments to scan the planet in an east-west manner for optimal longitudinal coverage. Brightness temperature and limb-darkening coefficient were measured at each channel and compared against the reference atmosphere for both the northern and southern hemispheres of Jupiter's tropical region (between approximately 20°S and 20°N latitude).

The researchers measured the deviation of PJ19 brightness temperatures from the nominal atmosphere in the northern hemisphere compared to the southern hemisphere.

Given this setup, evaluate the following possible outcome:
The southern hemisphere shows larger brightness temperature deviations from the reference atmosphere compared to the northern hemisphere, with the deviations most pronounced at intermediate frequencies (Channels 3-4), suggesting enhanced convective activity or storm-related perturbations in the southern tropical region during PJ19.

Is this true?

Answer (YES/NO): NO